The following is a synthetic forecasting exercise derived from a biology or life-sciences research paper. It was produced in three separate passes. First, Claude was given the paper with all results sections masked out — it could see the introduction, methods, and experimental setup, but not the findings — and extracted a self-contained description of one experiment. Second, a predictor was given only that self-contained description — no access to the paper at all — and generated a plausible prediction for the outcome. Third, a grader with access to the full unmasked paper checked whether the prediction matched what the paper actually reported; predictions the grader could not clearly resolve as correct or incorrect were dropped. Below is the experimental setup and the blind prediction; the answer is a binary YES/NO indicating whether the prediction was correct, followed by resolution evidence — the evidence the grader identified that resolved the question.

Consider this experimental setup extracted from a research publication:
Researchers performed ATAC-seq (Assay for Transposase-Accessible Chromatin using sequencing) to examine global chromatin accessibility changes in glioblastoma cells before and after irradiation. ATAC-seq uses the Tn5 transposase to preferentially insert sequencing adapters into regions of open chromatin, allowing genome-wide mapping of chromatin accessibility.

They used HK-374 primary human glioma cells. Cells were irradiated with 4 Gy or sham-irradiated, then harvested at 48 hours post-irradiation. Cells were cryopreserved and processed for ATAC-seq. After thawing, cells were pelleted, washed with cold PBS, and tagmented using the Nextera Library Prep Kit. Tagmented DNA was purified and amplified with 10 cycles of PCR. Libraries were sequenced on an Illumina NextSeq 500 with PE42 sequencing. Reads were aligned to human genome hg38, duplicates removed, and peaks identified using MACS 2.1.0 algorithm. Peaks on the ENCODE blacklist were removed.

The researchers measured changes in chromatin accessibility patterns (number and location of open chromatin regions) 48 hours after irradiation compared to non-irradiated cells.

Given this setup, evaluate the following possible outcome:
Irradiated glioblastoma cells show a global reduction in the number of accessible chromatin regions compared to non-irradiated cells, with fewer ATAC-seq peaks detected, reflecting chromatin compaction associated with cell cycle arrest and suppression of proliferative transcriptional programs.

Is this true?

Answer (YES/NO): NO